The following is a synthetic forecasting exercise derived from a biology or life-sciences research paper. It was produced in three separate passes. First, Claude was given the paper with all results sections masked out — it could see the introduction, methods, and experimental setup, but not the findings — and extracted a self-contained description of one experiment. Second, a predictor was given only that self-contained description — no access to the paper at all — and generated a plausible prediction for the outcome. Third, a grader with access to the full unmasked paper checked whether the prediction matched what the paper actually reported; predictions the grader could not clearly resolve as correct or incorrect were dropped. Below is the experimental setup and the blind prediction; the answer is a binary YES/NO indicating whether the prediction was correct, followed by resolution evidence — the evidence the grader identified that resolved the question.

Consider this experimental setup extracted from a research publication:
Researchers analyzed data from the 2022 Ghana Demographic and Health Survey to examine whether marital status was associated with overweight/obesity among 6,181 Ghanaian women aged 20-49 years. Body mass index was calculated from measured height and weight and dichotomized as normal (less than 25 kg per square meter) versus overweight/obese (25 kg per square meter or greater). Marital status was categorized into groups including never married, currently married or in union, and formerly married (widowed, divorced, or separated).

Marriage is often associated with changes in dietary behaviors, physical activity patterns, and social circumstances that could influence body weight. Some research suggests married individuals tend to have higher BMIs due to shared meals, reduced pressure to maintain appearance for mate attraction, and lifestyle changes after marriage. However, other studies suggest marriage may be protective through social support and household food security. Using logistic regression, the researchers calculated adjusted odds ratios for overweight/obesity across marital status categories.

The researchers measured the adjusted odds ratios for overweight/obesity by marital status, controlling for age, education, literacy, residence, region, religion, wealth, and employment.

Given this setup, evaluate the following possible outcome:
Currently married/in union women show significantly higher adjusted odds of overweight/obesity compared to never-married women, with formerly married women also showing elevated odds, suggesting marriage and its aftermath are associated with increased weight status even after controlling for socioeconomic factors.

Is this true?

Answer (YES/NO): YES